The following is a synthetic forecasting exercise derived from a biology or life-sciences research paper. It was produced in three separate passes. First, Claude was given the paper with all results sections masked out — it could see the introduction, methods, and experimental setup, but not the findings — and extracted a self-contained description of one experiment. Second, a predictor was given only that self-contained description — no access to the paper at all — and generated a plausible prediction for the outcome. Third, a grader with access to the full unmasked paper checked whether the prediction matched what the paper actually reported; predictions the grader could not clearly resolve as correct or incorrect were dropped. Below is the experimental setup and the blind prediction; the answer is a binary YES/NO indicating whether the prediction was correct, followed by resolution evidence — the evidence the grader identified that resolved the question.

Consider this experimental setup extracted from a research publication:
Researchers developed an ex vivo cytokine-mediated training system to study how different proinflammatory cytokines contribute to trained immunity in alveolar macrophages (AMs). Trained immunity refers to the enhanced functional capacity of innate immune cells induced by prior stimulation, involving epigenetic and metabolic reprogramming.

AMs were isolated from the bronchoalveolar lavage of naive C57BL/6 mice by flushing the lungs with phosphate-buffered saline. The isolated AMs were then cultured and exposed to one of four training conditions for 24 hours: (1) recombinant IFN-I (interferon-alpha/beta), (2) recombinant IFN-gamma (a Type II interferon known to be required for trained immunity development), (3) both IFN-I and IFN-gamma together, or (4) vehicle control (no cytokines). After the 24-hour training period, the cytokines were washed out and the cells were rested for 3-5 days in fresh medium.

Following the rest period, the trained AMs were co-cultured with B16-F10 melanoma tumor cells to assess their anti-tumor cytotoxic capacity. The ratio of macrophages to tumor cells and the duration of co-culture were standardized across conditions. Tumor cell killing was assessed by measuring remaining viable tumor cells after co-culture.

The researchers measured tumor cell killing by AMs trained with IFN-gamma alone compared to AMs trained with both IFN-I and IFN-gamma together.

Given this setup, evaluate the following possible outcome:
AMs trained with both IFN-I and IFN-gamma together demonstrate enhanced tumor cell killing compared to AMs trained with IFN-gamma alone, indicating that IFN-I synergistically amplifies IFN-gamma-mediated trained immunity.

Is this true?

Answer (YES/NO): YES